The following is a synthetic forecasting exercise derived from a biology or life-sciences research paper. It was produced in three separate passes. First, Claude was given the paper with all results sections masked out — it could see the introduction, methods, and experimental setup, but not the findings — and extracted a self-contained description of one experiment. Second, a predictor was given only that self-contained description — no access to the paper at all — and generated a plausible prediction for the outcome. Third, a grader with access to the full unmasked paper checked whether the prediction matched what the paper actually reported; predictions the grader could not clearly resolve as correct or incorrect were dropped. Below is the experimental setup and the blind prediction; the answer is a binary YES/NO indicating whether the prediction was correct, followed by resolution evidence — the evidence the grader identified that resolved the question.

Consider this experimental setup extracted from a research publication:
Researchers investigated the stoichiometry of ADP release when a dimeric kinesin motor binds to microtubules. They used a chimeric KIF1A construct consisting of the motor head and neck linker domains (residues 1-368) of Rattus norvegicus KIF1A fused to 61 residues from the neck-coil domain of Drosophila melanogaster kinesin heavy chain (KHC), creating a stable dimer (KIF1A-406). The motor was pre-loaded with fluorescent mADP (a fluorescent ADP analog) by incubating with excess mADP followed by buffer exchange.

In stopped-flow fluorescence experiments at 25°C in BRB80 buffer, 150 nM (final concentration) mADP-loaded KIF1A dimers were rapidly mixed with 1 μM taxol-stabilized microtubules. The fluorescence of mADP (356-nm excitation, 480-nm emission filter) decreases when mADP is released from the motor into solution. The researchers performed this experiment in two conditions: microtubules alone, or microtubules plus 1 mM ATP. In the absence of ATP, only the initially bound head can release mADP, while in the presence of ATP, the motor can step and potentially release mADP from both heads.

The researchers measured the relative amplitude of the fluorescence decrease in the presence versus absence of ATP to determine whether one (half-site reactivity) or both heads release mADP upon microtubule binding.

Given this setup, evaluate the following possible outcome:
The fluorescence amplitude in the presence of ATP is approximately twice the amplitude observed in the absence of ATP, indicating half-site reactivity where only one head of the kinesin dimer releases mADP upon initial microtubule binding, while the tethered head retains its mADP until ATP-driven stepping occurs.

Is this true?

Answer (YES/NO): YES